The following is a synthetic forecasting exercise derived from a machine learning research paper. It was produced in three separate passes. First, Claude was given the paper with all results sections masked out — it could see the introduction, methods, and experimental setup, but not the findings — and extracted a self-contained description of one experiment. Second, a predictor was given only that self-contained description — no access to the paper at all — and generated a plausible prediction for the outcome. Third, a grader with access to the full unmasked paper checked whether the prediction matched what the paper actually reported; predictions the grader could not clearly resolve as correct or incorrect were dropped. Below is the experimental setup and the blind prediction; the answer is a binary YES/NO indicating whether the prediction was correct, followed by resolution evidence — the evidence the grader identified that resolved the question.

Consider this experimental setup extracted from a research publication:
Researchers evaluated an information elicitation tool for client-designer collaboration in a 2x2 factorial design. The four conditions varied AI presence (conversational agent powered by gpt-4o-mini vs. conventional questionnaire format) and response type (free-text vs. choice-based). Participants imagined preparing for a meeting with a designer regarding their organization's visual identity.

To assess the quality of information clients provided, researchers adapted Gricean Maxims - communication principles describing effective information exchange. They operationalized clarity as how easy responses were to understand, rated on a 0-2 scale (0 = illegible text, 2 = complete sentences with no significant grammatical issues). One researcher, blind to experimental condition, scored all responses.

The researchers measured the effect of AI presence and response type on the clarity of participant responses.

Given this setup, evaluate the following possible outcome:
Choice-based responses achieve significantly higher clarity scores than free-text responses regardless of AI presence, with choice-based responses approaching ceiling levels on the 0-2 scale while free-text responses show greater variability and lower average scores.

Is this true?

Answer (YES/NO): NO